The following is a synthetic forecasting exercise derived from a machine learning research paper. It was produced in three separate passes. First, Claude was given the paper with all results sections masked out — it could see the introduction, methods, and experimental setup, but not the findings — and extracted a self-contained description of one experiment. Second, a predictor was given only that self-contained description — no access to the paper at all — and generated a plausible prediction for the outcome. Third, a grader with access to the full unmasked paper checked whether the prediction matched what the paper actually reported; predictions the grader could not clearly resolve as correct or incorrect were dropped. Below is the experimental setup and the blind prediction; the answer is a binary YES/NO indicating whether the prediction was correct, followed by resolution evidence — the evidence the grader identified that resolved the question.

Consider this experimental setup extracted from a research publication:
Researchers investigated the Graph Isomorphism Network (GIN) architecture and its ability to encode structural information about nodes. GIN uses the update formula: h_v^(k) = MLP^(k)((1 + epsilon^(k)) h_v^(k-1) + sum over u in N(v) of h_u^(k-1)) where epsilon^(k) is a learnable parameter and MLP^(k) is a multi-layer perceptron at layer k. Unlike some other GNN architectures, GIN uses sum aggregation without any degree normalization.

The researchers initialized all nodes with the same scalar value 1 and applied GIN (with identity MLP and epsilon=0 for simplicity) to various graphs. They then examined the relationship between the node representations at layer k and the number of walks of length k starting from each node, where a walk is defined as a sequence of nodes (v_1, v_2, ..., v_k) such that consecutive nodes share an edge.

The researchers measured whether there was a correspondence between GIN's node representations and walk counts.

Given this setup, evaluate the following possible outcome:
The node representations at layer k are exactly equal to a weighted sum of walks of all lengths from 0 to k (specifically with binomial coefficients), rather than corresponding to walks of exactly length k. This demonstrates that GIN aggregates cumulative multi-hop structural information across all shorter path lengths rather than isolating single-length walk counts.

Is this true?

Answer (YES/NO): NO